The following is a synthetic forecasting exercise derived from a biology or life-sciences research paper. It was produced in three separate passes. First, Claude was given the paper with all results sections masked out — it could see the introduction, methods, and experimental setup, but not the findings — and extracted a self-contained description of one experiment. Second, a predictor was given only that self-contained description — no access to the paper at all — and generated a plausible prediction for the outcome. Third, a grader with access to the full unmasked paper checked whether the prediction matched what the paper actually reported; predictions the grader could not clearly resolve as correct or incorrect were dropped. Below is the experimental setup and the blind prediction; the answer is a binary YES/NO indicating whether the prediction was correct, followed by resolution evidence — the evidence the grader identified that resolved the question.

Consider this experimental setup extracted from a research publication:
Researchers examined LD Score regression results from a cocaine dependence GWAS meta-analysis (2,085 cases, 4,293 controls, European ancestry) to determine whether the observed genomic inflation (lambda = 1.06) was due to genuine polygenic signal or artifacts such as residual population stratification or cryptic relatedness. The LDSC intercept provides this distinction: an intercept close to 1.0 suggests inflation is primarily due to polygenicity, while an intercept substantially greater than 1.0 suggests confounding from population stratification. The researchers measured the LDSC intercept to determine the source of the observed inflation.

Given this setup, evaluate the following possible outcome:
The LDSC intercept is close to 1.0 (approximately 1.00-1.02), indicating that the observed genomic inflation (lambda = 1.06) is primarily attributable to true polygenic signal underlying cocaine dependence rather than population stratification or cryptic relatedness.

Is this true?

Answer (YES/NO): YES